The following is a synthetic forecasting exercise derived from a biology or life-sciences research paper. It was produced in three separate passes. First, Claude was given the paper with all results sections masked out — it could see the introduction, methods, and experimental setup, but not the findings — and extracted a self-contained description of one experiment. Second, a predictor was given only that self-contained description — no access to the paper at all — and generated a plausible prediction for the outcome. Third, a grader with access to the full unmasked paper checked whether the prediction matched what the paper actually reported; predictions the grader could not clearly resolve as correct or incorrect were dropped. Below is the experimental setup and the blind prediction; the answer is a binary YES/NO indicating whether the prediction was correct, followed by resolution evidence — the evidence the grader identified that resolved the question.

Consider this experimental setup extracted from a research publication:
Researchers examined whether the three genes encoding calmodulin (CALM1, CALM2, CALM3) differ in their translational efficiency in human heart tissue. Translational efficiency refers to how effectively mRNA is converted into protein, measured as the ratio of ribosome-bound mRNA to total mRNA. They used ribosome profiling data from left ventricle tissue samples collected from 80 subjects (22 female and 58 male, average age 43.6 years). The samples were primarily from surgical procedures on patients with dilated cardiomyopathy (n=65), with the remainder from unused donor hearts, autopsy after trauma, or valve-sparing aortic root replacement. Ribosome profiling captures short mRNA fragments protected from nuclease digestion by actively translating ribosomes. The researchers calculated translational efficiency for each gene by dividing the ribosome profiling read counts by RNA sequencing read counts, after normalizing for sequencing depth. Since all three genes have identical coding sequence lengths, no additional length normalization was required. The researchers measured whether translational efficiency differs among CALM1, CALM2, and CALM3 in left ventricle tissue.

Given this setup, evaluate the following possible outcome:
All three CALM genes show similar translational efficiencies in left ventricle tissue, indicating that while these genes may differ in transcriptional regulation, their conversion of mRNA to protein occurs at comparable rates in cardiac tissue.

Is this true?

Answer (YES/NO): NO